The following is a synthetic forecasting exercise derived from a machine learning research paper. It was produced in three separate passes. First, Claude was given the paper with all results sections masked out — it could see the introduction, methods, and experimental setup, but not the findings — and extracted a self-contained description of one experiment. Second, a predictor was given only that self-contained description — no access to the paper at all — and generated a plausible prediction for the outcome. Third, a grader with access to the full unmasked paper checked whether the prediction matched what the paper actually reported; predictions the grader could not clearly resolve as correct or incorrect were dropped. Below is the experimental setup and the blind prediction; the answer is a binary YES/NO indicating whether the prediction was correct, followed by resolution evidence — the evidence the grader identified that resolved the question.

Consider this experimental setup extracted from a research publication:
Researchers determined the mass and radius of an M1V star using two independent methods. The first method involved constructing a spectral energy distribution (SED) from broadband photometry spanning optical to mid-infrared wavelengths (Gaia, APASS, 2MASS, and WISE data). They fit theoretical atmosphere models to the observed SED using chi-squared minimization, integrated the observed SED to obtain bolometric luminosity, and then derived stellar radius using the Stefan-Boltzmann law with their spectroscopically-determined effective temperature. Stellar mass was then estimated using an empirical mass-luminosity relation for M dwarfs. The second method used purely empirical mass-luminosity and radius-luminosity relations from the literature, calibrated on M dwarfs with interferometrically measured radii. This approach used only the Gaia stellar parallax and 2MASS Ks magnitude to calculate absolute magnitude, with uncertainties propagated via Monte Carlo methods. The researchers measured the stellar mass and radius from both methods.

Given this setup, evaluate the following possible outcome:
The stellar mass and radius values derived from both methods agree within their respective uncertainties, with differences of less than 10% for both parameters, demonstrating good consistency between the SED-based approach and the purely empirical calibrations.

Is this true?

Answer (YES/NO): YES